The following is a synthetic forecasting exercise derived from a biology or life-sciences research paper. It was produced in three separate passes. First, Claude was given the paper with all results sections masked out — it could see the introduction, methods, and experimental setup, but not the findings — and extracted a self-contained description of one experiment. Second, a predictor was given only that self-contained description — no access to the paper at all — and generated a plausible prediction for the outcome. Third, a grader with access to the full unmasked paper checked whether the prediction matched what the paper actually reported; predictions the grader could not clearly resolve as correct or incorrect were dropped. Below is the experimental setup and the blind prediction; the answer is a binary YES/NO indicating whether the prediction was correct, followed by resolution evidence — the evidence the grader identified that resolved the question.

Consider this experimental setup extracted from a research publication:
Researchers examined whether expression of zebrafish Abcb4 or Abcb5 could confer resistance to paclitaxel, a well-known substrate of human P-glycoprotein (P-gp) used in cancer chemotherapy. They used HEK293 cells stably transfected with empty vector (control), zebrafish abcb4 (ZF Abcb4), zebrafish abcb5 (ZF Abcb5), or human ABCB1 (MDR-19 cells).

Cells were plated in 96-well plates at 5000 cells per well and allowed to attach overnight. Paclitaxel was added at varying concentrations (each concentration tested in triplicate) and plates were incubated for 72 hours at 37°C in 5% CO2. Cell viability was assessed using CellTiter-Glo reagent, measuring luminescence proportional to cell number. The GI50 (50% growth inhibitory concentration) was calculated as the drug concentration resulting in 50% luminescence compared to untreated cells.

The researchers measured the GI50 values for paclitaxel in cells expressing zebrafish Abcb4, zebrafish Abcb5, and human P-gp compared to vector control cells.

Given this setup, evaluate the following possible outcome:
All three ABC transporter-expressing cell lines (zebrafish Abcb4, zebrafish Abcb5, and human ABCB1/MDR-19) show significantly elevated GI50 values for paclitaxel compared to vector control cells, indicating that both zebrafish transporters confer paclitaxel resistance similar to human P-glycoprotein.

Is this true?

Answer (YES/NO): YES